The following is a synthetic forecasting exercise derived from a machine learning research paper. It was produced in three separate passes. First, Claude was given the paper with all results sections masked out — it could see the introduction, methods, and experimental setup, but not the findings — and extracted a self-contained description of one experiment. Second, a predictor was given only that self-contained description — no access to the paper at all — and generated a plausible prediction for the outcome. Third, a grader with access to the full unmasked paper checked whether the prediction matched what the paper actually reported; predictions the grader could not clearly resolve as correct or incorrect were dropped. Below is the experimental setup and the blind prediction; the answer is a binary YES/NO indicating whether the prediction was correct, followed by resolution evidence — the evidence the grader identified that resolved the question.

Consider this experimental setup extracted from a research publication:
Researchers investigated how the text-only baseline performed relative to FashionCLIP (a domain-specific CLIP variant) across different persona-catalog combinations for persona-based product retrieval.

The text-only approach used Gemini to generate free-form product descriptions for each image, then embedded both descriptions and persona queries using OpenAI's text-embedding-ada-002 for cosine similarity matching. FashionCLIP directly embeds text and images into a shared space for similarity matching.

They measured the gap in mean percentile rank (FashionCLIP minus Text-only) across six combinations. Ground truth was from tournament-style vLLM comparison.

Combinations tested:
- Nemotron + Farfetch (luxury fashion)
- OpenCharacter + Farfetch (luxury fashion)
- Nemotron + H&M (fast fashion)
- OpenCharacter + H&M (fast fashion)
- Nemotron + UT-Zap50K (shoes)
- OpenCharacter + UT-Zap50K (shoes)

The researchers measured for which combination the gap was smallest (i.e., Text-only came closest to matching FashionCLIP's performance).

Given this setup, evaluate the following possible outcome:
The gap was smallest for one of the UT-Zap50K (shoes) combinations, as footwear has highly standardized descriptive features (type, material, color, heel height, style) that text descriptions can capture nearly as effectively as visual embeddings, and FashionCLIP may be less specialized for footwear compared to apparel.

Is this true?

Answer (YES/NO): NO